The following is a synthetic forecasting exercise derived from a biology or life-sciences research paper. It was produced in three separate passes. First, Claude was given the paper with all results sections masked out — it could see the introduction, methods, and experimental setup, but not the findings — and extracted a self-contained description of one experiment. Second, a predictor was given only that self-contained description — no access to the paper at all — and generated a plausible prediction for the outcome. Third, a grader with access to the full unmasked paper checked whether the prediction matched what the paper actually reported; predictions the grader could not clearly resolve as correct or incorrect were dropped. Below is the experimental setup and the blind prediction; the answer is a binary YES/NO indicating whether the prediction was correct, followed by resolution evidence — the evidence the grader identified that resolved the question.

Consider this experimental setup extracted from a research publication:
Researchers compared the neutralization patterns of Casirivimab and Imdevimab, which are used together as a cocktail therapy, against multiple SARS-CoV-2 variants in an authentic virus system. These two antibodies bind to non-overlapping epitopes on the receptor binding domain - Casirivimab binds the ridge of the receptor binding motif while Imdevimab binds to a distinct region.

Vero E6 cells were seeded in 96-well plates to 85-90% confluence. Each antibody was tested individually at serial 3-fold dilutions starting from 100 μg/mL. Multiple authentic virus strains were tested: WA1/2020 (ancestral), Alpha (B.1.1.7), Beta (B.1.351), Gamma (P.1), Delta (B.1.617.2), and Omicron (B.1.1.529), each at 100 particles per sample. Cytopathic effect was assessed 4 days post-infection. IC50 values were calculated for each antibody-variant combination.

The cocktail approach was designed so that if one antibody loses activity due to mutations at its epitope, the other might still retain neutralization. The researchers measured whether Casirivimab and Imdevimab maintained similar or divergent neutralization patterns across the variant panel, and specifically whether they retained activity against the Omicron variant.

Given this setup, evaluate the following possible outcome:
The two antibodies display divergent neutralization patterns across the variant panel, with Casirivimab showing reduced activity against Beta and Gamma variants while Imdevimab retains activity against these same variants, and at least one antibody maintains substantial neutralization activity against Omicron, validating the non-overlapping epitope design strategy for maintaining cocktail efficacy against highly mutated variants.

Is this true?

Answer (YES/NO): NO